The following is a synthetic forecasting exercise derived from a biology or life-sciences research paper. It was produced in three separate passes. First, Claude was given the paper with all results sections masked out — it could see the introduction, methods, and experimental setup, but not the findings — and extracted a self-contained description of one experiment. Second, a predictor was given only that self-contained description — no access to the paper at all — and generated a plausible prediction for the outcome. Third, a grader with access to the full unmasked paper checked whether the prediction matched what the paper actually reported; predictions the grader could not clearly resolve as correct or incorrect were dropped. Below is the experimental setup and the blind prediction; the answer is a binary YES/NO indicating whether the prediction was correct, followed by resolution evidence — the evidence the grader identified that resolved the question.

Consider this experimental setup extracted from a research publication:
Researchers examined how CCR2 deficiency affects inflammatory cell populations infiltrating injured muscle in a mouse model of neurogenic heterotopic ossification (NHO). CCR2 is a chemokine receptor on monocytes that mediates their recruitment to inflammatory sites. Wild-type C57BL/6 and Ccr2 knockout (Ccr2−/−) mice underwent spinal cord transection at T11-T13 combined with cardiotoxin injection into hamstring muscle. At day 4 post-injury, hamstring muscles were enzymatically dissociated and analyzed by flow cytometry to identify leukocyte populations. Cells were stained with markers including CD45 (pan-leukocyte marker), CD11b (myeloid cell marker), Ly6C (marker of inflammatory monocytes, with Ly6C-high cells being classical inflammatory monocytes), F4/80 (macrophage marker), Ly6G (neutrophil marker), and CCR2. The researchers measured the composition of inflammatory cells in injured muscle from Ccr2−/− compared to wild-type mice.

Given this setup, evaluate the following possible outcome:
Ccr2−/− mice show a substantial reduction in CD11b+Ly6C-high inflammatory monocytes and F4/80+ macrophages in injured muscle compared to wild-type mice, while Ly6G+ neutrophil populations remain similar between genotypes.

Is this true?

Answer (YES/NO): NO